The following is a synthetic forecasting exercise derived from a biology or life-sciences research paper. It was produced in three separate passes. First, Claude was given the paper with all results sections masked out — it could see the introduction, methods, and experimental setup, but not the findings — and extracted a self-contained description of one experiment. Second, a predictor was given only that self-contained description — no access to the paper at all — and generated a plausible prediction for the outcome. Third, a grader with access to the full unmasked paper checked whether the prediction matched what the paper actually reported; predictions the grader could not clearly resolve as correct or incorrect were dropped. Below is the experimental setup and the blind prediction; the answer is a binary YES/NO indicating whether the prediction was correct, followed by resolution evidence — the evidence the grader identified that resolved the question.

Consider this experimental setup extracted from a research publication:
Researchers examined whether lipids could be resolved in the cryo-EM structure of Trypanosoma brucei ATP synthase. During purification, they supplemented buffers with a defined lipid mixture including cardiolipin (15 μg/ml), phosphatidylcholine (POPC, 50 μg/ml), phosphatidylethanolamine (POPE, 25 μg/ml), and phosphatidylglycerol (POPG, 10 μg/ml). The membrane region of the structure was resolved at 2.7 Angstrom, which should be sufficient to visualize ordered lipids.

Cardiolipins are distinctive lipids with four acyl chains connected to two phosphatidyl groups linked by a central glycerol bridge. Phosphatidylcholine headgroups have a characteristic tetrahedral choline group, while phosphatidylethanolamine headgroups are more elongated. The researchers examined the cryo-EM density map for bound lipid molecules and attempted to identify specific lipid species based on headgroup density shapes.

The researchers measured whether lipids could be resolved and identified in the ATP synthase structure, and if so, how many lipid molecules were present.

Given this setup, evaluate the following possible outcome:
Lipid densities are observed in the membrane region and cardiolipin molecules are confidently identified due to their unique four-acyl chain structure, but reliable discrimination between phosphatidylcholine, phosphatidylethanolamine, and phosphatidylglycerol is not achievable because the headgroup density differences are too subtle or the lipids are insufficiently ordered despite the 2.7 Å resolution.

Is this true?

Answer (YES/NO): NO